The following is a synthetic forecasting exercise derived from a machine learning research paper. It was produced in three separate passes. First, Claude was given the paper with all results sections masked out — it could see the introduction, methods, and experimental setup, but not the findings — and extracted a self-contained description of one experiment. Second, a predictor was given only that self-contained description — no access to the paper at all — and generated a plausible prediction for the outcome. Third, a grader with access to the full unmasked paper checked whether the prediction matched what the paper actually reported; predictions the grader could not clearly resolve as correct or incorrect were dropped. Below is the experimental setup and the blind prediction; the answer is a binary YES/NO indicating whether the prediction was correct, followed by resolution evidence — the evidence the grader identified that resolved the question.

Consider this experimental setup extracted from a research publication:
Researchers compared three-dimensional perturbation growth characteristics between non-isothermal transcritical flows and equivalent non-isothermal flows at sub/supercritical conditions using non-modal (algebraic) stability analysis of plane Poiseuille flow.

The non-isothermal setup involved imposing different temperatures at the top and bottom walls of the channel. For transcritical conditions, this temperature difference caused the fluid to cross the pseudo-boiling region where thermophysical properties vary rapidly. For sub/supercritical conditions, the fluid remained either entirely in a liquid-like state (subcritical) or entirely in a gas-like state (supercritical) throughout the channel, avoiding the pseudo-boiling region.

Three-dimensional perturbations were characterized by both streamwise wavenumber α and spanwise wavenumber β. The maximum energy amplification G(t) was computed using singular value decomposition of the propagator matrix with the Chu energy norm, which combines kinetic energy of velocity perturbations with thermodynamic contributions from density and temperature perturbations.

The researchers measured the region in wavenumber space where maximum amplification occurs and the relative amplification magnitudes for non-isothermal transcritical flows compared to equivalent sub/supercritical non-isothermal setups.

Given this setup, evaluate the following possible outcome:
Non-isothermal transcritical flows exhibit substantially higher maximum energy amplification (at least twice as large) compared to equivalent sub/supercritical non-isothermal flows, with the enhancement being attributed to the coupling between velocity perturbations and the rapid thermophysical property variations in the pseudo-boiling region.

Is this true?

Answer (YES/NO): YES